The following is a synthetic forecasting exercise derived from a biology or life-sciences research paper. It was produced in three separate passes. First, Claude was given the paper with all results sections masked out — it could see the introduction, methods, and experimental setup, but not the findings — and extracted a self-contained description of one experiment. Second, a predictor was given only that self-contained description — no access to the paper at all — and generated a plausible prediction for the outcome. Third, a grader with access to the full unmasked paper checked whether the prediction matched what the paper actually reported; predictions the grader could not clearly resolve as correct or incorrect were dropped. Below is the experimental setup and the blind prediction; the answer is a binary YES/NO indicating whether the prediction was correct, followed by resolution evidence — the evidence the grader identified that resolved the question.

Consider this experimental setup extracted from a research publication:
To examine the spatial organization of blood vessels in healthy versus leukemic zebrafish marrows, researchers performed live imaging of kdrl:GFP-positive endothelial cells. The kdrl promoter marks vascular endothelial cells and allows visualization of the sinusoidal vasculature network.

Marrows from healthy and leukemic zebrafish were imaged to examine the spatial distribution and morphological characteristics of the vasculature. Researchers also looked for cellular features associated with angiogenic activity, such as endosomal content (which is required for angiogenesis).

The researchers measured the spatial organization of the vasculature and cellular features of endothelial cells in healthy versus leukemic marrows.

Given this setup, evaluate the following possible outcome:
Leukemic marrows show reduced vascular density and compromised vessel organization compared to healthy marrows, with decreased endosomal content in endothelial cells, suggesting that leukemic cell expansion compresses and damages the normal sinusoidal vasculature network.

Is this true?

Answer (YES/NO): NO